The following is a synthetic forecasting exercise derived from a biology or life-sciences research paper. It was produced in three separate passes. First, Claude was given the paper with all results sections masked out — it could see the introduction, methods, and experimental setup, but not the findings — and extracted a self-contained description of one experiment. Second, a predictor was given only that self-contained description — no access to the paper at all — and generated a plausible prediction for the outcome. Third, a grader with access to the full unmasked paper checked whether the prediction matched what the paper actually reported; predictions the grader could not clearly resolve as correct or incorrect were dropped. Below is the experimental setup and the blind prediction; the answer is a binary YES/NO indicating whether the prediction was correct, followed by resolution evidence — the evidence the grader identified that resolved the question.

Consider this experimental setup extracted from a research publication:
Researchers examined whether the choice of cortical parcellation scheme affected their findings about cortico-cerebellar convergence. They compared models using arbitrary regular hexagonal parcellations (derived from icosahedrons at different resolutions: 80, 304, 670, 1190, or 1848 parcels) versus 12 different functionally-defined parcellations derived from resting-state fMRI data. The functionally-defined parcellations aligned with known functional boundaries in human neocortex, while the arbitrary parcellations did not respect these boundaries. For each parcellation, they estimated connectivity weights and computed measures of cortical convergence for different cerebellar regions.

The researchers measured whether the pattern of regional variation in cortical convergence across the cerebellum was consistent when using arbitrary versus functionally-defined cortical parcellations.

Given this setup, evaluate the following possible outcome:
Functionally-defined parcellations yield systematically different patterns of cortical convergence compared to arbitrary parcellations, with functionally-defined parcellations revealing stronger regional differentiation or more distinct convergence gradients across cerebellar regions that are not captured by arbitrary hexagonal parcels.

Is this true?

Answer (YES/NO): NO